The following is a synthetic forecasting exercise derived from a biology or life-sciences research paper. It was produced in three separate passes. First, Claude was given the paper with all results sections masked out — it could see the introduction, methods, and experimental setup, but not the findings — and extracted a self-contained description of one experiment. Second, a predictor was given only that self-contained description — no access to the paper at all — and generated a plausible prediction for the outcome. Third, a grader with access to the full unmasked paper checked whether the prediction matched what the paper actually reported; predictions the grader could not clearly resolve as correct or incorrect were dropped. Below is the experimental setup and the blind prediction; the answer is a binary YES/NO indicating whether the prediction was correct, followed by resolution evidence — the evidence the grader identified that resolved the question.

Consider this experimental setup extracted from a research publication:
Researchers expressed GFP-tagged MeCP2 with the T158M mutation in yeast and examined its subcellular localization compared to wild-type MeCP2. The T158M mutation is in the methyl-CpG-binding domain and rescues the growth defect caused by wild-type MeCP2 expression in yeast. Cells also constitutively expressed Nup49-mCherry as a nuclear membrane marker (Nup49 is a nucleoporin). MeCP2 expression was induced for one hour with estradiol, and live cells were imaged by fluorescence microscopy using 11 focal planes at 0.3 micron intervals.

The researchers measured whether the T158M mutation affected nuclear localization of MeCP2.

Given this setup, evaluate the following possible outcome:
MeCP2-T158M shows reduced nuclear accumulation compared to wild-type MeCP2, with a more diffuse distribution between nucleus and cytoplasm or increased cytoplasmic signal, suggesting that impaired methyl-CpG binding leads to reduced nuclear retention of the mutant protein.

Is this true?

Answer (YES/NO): NO